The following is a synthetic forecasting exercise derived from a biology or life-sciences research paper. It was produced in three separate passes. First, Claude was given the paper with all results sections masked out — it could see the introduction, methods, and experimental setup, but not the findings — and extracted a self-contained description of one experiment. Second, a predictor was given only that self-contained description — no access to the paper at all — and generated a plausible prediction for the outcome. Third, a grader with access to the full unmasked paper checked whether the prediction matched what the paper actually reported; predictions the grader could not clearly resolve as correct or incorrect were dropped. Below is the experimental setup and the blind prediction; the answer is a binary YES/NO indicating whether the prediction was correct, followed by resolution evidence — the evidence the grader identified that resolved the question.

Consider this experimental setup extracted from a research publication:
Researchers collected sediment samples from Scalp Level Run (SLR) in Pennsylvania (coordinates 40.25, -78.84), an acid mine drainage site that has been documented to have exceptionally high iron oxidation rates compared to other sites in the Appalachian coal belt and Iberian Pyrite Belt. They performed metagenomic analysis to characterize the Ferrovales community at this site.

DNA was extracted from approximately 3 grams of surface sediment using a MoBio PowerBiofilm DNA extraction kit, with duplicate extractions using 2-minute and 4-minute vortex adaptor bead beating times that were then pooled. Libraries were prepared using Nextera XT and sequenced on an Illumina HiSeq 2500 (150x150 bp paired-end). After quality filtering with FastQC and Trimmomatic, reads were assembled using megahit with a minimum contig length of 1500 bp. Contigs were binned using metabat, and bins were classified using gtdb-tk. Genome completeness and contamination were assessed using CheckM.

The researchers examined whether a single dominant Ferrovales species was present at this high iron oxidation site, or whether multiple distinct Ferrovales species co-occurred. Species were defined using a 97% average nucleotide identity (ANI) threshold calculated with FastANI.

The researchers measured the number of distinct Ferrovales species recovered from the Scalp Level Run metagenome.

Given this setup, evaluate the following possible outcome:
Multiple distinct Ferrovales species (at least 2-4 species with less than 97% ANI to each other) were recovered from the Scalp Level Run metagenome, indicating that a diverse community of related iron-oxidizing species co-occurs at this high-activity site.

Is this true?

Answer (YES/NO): YES